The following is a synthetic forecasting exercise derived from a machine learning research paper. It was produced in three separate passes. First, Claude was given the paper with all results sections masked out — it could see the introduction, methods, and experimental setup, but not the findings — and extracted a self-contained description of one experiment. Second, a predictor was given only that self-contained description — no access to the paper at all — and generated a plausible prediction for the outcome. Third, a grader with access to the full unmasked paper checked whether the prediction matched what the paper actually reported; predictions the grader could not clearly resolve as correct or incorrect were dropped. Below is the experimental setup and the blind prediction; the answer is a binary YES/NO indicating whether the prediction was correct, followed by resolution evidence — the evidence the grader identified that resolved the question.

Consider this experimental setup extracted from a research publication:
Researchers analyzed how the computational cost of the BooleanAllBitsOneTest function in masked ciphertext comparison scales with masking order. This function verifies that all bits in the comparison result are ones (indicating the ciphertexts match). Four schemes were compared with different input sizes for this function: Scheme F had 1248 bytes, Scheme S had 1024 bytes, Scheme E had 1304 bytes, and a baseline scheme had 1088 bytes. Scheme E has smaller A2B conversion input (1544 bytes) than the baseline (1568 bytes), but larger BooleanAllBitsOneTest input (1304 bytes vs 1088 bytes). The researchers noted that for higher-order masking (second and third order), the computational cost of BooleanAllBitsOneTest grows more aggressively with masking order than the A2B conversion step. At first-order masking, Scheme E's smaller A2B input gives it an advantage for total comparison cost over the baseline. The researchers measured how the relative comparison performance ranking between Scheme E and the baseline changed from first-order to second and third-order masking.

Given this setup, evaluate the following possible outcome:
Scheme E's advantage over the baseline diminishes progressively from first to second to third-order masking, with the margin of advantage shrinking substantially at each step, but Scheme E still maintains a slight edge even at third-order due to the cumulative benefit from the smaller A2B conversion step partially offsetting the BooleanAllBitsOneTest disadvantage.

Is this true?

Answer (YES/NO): NO